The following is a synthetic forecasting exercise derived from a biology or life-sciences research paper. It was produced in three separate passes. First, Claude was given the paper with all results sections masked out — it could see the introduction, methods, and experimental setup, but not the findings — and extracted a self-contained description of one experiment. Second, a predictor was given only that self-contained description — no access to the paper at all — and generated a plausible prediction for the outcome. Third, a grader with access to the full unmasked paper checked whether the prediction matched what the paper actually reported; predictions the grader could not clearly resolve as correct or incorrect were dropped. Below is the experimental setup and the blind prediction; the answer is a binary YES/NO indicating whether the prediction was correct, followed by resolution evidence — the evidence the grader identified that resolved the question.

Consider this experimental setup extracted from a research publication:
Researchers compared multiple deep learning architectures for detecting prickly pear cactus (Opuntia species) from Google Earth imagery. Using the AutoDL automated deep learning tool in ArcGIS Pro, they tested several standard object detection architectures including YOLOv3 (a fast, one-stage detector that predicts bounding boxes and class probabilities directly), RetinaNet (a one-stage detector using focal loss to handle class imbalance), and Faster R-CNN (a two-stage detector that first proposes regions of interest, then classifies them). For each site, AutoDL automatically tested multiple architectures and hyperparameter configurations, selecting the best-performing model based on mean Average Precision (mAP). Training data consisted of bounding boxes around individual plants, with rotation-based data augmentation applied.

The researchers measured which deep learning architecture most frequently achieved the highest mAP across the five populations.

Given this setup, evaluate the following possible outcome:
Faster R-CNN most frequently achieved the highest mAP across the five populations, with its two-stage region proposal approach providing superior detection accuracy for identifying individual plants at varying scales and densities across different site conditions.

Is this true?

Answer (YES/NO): NO